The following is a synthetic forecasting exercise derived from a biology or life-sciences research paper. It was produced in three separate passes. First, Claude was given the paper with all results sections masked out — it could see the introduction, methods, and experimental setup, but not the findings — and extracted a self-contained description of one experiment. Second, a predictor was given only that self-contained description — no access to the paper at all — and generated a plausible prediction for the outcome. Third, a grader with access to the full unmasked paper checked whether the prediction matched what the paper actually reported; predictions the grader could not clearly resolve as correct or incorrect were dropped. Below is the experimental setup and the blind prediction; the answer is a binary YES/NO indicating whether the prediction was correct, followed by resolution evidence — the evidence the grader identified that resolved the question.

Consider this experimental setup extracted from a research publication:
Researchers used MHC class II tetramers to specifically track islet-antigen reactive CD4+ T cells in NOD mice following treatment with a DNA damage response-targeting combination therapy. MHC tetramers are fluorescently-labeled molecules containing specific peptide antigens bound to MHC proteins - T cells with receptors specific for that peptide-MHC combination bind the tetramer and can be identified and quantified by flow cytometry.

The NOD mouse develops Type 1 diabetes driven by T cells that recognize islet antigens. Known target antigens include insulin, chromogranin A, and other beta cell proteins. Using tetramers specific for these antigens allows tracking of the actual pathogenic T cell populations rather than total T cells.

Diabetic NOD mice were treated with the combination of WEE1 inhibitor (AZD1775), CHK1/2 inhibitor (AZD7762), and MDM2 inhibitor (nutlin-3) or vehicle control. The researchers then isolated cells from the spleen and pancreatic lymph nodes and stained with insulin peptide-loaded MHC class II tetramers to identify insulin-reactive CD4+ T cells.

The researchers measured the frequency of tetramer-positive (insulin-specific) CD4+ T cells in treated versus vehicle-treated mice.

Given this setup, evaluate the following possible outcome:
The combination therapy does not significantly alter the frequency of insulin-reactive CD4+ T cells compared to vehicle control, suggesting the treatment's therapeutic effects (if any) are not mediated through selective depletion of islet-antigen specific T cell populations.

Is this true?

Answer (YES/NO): NO